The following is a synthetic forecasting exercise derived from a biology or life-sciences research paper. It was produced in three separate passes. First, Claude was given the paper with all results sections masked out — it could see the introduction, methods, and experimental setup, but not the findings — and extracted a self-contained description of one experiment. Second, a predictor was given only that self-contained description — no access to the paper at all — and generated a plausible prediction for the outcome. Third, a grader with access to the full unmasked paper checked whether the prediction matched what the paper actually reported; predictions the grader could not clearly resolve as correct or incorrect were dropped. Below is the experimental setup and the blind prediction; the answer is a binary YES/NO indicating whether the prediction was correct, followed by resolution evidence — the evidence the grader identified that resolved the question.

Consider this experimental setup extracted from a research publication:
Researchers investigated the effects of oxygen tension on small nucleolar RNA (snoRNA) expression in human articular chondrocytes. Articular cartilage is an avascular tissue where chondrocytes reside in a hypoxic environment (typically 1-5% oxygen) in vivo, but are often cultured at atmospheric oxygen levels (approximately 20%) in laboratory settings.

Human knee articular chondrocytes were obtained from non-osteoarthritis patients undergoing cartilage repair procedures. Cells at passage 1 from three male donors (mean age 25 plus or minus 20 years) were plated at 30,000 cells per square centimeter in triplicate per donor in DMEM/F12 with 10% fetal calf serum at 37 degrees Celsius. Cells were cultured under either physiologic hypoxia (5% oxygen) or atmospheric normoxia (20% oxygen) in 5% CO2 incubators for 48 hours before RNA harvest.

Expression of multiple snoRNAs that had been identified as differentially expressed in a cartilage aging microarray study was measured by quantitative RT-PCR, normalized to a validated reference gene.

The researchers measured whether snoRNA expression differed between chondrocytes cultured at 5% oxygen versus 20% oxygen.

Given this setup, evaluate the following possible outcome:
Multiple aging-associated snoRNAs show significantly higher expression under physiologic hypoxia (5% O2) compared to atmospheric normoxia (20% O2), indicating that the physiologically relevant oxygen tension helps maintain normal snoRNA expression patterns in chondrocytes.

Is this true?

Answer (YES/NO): NO